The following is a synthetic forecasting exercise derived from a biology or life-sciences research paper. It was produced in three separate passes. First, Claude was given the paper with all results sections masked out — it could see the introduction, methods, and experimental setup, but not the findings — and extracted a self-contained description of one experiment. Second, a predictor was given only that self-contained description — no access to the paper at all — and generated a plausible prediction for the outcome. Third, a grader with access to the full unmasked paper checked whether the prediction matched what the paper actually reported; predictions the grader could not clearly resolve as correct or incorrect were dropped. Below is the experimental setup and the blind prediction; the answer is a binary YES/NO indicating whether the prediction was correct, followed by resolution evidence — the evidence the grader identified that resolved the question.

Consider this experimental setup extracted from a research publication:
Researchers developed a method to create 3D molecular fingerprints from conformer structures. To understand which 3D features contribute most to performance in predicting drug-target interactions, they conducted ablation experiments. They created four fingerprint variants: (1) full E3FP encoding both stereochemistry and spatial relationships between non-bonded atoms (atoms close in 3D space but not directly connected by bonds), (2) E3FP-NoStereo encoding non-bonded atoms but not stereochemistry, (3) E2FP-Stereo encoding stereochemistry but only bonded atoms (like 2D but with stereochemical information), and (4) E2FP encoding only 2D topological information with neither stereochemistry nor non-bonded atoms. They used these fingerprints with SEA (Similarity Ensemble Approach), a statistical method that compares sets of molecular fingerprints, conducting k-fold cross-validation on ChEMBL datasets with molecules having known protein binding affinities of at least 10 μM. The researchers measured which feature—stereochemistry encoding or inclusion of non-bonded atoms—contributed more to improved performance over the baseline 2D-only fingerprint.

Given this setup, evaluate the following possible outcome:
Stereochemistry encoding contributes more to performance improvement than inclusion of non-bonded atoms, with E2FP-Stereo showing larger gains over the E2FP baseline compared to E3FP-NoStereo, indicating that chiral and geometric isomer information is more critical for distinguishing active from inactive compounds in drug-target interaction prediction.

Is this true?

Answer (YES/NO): NO